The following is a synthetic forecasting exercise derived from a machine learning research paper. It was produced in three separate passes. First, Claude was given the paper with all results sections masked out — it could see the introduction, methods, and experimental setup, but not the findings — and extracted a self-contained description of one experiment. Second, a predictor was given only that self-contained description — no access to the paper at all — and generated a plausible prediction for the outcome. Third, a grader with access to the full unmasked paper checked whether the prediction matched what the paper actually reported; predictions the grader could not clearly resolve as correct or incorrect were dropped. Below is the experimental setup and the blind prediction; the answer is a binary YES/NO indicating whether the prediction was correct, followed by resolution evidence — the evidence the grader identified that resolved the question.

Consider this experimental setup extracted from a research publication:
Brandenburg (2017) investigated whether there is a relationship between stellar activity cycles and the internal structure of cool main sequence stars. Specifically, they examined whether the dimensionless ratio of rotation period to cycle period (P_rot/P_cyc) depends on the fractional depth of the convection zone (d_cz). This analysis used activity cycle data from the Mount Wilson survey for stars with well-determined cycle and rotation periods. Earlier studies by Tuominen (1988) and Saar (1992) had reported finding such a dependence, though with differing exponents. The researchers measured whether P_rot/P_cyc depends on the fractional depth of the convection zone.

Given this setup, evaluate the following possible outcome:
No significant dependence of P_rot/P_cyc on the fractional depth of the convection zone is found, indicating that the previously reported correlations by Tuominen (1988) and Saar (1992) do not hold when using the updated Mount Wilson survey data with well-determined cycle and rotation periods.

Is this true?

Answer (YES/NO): YES